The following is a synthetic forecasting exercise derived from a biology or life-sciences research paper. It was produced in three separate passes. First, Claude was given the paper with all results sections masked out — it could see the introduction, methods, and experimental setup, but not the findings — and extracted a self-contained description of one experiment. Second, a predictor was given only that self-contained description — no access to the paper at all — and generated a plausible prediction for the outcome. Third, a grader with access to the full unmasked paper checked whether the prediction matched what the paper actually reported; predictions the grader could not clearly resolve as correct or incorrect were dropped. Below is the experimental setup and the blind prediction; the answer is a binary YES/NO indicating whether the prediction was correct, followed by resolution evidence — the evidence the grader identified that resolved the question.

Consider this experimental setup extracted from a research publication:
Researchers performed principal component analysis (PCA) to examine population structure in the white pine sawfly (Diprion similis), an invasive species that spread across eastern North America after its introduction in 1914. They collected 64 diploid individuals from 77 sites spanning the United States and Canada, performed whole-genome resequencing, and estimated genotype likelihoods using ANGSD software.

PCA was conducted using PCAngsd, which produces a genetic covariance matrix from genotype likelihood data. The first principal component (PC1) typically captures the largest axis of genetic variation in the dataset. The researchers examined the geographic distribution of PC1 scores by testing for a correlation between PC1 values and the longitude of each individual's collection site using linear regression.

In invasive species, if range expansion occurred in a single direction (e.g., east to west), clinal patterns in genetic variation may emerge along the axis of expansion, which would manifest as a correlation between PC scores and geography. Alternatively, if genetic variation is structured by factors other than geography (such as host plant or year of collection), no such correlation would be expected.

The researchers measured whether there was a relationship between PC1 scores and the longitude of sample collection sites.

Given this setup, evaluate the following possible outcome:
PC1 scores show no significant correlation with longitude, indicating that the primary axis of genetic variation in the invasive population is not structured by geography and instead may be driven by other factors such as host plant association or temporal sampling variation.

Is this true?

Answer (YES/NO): NO